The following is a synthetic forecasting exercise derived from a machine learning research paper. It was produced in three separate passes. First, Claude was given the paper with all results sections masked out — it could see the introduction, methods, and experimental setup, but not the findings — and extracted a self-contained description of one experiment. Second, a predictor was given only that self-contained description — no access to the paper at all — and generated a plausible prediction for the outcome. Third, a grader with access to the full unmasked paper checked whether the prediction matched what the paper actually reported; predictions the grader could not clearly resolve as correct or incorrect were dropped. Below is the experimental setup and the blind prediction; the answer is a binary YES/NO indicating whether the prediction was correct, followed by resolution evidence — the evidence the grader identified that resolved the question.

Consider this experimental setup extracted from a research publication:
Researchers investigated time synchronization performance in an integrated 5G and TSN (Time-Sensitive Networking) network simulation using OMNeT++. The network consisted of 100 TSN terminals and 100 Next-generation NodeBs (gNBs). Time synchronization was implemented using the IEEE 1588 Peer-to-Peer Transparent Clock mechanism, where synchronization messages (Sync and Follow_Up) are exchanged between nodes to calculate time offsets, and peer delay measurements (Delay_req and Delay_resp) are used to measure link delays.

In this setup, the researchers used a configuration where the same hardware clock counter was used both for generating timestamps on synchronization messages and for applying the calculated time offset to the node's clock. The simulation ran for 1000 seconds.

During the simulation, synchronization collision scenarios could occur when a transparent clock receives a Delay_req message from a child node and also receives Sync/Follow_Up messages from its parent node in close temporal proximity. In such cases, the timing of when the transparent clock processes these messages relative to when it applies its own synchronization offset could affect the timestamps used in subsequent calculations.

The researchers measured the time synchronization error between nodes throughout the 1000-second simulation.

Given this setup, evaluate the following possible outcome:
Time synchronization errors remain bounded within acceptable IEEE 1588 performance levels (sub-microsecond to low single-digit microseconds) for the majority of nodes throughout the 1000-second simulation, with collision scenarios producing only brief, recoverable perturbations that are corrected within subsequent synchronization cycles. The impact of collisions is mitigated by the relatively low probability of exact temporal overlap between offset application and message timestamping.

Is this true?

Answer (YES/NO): NO